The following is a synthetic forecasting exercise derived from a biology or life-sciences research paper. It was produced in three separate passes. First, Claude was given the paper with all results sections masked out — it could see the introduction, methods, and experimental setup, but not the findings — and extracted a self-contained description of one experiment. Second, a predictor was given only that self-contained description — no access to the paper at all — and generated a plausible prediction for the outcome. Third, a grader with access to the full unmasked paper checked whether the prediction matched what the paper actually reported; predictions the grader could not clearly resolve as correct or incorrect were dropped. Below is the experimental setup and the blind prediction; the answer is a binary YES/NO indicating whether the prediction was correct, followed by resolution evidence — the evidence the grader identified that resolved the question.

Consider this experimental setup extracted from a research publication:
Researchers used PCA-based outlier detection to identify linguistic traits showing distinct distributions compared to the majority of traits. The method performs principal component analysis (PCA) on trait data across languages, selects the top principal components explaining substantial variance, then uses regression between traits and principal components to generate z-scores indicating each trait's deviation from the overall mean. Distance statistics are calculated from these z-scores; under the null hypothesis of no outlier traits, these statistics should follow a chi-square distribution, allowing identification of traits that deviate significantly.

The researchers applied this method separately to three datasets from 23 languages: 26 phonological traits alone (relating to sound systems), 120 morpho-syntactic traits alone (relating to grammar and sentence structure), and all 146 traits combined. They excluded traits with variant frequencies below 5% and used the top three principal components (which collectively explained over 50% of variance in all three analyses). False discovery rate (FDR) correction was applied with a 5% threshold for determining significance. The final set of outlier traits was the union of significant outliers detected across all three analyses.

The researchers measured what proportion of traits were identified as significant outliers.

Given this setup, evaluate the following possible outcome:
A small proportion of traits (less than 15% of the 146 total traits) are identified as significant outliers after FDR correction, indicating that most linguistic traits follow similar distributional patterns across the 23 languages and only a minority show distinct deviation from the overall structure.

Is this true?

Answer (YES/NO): YES